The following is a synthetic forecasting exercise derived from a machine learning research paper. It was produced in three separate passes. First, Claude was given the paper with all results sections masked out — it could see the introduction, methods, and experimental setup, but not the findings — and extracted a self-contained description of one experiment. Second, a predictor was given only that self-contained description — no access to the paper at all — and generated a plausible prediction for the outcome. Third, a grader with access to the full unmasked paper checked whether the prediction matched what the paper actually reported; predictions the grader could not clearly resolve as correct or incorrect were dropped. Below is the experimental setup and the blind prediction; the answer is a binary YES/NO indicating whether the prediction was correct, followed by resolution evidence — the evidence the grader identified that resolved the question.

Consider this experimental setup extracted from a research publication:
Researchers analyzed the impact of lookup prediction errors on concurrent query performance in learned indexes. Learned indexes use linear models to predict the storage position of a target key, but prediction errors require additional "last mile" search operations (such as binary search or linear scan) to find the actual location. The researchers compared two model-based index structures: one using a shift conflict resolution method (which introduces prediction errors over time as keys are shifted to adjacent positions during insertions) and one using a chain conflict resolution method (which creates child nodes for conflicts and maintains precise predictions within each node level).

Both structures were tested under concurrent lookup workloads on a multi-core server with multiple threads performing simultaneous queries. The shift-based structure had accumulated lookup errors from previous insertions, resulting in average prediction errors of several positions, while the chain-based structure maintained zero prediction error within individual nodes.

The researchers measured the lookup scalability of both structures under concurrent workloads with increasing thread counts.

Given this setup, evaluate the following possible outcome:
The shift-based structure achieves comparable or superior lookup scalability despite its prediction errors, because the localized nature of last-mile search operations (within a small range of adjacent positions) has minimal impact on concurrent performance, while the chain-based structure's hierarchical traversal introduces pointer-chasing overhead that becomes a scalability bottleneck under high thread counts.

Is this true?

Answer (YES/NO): NO